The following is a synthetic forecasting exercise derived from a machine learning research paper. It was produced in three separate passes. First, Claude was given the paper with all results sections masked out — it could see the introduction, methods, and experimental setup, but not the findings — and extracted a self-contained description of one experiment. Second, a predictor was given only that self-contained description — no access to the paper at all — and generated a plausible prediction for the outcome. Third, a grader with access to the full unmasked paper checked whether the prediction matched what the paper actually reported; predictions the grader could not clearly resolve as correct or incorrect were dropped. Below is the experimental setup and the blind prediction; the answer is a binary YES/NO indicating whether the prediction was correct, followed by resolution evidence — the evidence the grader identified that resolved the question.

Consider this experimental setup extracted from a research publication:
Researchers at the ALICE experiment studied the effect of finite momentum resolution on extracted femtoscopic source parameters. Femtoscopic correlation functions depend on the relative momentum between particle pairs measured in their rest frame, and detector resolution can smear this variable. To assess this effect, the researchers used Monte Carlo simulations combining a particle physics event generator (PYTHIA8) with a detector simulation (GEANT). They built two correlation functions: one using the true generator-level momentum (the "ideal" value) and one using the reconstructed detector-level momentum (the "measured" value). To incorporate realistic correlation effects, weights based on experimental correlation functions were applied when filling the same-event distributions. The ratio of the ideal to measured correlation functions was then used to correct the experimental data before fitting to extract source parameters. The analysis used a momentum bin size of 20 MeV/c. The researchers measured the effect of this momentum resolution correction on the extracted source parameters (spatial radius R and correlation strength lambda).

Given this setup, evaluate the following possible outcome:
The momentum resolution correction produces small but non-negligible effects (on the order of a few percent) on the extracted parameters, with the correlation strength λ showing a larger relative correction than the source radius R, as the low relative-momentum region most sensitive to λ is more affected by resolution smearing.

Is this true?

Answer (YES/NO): NO